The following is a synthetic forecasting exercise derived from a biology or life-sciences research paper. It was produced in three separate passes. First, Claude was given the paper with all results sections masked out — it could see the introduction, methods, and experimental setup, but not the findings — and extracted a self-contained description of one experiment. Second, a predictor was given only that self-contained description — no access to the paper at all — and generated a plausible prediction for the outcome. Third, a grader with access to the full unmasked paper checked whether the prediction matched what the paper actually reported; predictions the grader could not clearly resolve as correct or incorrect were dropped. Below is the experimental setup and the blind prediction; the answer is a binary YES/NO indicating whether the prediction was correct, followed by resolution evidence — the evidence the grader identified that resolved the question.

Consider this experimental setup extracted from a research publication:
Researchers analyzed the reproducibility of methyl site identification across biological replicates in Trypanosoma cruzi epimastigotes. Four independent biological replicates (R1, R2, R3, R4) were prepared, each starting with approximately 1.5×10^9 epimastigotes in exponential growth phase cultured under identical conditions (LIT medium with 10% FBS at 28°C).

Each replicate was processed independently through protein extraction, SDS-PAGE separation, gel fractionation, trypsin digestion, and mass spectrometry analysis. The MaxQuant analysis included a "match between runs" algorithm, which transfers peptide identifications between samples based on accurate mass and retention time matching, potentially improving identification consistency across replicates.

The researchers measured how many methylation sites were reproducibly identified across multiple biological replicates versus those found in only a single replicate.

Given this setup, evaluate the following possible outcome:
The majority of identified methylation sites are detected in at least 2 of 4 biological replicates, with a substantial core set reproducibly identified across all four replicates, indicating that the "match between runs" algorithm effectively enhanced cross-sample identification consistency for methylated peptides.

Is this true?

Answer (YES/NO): YES